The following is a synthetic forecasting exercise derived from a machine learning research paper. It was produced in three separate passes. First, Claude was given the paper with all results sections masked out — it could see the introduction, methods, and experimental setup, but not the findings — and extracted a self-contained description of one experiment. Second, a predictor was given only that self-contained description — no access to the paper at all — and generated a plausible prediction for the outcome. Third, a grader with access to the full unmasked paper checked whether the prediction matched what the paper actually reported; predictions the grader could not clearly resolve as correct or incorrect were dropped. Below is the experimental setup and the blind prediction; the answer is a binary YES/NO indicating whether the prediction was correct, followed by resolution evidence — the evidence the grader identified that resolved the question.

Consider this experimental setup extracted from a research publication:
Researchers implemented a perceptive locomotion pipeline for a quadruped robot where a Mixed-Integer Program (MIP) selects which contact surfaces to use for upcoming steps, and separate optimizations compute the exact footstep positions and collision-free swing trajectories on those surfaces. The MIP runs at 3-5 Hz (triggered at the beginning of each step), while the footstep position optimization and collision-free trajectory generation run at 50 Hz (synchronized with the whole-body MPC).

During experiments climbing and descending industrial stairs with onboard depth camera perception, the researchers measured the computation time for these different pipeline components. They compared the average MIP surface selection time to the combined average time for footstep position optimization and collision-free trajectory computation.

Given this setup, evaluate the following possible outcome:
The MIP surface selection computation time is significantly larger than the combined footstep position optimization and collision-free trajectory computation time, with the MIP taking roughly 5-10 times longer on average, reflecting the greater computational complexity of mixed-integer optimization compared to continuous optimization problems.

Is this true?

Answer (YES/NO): NO